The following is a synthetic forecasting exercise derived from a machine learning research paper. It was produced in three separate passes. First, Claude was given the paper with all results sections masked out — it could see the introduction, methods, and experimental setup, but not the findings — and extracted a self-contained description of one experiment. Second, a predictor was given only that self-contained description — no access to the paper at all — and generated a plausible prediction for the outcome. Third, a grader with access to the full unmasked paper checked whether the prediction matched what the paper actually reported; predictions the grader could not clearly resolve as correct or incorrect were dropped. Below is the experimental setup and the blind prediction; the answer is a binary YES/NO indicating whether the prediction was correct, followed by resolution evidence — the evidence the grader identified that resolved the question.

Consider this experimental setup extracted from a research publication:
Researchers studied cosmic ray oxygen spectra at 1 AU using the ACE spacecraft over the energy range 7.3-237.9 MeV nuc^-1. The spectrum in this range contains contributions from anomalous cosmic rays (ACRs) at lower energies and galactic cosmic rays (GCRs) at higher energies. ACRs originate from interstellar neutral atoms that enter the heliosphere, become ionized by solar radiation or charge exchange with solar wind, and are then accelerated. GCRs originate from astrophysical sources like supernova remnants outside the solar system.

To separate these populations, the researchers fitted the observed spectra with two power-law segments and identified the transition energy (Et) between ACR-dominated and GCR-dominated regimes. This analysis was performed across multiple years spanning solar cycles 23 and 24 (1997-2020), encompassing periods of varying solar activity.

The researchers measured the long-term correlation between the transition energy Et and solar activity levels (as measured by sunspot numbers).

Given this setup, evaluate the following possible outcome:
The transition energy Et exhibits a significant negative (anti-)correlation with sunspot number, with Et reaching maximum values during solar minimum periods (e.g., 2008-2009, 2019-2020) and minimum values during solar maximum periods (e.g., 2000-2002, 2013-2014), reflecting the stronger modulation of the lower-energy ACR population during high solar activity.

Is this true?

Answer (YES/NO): YES